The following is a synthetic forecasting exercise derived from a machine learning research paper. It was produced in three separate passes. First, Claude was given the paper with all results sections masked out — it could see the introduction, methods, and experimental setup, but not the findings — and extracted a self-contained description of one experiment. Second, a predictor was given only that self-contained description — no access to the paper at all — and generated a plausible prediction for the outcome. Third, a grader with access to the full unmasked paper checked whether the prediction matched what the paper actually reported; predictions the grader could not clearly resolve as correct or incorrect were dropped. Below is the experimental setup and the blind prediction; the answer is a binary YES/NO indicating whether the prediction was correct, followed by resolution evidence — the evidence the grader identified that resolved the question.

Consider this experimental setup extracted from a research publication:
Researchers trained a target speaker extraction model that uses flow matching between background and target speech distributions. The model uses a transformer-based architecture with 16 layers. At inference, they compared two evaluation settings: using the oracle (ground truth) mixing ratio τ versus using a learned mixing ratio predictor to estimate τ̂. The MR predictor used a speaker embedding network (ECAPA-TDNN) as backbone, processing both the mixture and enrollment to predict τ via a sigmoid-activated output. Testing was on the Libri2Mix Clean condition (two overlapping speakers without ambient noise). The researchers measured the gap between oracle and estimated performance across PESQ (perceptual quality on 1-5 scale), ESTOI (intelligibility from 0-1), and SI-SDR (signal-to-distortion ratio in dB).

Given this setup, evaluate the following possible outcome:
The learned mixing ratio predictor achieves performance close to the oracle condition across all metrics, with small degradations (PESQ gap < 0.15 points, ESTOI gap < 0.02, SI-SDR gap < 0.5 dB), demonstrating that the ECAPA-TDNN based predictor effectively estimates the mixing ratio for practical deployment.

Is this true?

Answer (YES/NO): YES